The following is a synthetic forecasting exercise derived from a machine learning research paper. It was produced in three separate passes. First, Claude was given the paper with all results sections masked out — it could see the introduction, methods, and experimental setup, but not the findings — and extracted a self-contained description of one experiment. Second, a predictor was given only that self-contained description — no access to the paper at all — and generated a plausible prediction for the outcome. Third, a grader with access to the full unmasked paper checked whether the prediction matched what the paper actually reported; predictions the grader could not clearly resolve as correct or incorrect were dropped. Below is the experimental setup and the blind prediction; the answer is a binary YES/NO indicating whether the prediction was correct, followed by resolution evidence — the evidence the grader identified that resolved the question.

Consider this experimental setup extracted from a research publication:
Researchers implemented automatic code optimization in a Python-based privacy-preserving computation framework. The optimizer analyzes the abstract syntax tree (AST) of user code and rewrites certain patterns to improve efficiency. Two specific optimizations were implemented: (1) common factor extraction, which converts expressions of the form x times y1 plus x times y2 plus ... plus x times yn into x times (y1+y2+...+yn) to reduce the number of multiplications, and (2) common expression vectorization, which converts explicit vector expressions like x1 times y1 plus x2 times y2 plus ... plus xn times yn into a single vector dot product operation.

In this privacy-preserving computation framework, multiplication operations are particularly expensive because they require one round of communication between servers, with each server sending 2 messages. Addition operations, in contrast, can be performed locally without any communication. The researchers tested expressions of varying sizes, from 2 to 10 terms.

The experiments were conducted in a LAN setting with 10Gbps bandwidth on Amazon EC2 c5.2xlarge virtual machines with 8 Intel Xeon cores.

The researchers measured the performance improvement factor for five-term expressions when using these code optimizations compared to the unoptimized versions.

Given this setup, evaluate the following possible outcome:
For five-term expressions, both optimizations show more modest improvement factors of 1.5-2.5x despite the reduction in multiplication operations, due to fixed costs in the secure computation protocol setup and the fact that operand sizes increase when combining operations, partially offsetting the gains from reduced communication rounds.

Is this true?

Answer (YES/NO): NO